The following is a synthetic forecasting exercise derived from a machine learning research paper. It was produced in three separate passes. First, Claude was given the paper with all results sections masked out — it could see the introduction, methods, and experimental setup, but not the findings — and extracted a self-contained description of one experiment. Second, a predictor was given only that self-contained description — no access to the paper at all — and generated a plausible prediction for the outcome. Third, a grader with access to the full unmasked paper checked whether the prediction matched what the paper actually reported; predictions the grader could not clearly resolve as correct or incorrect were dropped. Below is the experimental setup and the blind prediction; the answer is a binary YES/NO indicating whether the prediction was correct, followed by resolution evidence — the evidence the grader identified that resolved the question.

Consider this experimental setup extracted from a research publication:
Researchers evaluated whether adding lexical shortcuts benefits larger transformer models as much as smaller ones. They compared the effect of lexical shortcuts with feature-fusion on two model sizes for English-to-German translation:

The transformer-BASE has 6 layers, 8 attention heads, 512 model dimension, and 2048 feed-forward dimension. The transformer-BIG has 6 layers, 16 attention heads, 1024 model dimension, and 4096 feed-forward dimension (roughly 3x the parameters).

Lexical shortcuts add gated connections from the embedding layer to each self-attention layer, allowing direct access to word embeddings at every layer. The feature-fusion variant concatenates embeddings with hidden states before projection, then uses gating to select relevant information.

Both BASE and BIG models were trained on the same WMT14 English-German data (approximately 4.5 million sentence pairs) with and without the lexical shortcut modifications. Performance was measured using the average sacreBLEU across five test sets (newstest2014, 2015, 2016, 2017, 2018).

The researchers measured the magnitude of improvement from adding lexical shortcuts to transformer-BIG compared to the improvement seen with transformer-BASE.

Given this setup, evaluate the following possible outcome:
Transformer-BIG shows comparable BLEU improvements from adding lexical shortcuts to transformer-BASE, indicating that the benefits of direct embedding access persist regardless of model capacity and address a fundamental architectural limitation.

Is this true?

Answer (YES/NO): NO